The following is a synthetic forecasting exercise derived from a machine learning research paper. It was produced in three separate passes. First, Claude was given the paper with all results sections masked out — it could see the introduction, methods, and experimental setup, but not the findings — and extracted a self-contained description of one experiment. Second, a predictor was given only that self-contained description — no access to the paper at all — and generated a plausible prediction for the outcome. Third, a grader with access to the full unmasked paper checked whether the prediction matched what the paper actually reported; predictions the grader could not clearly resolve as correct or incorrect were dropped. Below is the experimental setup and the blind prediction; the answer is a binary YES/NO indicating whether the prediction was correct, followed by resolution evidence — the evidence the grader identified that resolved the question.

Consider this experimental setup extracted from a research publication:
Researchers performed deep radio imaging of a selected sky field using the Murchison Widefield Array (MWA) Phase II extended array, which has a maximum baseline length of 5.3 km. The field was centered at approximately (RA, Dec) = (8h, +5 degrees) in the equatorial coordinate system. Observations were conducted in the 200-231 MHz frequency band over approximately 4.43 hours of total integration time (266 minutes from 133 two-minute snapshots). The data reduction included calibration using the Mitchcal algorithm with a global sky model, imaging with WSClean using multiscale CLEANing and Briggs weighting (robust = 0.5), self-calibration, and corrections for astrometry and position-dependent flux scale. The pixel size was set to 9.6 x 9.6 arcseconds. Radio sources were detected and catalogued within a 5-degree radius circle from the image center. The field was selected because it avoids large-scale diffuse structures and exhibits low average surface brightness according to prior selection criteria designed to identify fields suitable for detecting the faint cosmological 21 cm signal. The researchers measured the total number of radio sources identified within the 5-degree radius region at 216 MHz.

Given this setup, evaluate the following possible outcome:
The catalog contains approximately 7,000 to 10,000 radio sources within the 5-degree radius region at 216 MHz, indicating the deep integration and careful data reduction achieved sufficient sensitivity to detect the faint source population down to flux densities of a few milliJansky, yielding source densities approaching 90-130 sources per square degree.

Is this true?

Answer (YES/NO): NO